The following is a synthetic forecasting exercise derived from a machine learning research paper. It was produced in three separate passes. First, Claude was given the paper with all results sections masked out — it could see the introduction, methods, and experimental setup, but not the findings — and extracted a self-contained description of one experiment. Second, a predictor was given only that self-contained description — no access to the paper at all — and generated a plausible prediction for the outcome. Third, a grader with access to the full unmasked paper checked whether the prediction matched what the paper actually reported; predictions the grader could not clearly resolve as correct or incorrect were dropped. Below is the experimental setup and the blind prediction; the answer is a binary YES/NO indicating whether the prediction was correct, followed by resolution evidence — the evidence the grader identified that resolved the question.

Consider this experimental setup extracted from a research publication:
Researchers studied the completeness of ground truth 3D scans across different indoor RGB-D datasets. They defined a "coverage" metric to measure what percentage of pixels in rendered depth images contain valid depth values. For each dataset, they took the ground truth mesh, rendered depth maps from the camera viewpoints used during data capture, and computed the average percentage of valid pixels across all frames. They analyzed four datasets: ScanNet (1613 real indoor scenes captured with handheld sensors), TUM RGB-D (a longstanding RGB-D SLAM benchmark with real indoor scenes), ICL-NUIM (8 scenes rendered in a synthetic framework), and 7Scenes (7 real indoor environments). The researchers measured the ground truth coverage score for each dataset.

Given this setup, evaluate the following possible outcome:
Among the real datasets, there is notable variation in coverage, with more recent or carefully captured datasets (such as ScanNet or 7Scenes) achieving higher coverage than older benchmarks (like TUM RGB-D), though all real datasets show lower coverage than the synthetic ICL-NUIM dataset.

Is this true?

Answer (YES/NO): NO